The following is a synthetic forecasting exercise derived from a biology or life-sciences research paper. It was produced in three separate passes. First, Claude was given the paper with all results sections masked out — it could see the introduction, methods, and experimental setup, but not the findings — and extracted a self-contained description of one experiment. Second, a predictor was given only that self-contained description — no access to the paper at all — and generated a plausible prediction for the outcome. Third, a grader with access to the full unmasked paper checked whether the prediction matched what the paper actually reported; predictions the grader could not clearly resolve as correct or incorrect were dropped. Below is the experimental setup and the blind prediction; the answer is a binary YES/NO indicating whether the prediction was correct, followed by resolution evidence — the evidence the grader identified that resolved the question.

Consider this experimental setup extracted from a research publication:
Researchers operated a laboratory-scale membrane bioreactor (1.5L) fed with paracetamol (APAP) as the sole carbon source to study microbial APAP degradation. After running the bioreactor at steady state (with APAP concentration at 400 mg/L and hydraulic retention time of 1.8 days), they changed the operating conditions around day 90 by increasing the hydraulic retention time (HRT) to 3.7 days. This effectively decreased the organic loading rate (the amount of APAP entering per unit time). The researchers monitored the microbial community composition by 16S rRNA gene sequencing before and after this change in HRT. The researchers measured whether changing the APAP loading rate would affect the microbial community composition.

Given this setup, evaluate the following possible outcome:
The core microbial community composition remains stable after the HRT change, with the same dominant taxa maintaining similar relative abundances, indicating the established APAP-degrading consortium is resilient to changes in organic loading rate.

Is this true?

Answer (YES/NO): NO